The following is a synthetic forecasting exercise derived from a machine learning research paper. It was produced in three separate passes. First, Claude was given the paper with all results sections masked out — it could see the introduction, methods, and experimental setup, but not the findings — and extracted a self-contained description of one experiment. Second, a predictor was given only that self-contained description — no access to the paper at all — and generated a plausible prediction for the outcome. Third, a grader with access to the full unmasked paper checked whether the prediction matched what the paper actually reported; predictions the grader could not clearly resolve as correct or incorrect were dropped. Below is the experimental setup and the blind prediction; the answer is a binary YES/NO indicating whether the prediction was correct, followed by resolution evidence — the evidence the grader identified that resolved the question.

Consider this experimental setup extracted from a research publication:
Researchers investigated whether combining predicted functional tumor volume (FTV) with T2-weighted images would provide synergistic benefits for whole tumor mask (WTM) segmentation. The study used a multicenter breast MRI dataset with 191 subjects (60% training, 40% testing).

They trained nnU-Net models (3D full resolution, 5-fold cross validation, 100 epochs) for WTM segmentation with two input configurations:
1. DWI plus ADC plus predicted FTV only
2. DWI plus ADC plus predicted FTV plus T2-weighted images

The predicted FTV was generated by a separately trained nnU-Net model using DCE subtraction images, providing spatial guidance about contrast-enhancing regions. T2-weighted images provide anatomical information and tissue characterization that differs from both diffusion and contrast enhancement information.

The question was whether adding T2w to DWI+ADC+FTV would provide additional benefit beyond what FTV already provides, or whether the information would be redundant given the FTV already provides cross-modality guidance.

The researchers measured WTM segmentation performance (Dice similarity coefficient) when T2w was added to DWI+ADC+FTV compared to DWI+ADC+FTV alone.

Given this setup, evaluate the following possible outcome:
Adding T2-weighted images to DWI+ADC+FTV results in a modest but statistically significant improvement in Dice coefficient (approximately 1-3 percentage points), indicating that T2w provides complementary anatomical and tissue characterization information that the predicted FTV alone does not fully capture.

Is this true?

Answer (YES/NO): NO